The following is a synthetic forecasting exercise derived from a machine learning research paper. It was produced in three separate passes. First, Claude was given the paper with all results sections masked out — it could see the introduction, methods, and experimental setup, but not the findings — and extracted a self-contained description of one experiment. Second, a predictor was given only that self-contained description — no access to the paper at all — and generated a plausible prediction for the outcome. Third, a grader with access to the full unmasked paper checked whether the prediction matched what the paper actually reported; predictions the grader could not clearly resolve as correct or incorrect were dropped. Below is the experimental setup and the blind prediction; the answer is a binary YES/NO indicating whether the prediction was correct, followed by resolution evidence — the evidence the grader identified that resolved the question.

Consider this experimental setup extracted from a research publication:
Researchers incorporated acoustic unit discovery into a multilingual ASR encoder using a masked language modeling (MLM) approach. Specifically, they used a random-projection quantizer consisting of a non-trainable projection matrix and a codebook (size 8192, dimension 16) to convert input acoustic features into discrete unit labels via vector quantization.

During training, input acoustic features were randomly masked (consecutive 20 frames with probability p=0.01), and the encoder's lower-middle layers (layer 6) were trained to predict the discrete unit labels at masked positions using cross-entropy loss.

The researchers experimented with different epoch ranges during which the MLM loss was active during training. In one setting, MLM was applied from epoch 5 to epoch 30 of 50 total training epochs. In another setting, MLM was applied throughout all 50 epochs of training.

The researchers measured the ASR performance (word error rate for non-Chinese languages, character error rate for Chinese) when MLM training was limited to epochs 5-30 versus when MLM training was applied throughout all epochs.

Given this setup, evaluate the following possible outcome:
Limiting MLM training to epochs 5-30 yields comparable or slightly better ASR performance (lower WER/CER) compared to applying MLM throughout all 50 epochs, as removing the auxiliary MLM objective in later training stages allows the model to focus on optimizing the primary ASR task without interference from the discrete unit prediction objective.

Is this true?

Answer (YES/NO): YES